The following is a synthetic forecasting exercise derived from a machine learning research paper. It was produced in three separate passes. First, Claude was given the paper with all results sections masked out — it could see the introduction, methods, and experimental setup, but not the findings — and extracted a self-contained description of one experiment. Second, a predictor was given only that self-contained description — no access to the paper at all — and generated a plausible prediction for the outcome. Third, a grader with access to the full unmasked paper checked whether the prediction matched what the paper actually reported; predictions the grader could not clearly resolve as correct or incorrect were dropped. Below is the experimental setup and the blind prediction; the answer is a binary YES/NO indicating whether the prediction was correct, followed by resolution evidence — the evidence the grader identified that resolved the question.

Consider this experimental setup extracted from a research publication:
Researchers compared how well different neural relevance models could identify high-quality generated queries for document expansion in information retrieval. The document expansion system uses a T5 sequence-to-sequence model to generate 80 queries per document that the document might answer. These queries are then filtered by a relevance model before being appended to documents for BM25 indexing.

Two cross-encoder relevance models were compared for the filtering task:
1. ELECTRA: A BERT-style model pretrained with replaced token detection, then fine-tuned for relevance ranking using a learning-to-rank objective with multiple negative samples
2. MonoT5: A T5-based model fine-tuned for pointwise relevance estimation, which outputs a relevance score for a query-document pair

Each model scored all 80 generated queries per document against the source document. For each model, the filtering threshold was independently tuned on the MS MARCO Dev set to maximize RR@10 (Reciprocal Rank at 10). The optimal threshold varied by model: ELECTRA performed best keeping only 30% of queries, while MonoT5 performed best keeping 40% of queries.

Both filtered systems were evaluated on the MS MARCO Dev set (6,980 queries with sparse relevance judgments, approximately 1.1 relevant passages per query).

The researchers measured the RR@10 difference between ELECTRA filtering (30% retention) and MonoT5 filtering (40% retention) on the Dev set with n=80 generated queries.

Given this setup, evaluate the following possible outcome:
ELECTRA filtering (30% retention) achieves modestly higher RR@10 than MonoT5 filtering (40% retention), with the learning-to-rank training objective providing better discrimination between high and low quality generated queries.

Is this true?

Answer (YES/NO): YES